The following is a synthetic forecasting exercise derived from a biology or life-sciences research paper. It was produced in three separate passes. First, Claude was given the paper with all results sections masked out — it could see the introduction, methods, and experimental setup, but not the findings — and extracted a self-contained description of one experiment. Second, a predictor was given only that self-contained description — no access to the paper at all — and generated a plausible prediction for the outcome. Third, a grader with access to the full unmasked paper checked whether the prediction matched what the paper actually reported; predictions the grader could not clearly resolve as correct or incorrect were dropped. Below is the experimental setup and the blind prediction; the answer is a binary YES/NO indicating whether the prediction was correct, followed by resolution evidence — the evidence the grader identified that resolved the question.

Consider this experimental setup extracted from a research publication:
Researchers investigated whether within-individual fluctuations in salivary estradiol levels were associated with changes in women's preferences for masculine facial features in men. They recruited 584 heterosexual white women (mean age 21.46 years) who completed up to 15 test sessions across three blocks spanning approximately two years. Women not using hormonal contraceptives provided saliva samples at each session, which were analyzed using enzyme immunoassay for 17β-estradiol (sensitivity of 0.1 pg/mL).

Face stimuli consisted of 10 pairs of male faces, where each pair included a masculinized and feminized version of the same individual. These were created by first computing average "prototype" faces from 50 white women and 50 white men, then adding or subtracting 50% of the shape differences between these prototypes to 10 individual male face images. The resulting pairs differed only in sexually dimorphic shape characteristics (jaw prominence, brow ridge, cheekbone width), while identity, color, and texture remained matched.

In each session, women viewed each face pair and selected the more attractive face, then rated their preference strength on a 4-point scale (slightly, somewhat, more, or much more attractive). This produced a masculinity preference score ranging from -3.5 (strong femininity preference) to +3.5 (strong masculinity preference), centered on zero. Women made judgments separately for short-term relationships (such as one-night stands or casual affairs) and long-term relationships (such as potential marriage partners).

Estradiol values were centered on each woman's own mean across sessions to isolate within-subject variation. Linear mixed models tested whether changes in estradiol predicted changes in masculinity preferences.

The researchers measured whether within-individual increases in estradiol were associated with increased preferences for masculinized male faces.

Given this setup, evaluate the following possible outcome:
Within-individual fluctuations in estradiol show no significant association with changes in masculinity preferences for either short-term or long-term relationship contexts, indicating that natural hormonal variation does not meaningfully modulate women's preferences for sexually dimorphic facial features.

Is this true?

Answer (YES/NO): YES